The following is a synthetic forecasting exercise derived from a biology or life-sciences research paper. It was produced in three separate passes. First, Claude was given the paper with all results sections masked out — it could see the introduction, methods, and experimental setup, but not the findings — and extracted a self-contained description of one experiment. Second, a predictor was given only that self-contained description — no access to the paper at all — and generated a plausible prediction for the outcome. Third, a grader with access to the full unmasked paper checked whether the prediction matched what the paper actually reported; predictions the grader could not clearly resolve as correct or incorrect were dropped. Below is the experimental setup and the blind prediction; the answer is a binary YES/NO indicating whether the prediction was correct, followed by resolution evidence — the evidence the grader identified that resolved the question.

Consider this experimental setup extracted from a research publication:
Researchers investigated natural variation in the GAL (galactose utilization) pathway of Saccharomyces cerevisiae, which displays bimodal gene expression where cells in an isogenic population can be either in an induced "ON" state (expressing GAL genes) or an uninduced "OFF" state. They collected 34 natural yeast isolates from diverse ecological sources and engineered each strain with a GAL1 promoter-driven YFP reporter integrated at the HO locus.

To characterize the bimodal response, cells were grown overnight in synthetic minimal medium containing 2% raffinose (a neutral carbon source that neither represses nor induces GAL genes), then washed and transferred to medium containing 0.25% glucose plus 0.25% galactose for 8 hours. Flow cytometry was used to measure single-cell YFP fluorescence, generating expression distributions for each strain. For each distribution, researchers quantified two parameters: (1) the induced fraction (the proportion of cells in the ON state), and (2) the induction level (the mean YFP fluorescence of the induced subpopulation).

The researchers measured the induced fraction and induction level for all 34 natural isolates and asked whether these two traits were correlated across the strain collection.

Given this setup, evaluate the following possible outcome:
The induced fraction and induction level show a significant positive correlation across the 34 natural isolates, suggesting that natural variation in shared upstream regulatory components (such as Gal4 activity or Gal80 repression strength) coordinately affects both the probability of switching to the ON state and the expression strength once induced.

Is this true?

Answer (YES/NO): NO